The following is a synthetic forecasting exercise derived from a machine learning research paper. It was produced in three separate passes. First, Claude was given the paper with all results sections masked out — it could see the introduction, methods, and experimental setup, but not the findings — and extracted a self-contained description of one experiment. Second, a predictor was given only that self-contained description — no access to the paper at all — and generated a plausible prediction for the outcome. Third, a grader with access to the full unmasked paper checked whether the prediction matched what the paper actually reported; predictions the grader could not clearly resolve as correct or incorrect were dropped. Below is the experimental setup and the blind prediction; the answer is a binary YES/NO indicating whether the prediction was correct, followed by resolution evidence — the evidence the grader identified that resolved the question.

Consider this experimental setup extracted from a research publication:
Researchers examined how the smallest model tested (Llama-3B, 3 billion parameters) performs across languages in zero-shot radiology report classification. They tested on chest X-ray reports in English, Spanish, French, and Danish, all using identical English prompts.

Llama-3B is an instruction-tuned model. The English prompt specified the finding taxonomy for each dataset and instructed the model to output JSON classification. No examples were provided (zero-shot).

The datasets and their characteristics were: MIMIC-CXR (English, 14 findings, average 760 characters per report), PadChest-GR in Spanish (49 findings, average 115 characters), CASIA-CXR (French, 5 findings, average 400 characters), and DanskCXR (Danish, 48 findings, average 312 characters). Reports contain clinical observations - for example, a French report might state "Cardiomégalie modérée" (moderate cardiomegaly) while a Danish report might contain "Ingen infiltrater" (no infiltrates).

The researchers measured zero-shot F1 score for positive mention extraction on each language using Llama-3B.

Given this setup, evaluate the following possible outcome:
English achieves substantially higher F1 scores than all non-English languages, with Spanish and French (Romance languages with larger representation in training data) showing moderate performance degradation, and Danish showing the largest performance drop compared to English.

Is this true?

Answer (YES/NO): NO